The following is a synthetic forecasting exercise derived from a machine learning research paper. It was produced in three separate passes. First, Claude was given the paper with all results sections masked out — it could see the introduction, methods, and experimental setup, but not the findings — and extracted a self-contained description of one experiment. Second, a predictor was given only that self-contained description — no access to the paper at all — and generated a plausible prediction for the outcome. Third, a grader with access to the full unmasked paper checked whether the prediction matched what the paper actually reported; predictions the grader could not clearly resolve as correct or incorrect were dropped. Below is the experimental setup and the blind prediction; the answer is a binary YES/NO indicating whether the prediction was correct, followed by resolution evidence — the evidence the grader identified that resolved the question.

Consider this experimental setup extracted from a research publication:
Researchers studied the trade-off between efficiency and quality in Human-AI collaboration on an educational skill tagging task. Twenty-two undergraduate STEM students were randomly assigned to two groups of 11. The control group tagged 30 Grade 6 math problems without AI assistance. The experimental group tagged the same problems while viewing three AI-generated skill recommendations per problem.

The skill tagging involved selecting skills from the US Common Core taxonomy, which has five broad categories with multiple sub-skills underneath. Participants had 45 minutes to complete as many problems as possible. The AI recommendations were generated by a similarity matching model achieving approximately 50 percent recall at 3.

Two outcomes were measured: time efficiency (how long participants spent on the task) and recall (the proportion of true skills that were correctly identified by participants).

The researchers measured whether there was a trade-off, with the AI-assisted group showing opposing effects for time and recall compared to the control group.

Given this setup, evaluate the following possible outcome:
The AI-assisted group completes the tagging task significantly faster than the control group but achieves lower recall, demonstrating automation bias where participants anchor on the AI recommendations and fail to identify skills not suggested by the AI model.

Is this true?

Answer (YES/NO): YES